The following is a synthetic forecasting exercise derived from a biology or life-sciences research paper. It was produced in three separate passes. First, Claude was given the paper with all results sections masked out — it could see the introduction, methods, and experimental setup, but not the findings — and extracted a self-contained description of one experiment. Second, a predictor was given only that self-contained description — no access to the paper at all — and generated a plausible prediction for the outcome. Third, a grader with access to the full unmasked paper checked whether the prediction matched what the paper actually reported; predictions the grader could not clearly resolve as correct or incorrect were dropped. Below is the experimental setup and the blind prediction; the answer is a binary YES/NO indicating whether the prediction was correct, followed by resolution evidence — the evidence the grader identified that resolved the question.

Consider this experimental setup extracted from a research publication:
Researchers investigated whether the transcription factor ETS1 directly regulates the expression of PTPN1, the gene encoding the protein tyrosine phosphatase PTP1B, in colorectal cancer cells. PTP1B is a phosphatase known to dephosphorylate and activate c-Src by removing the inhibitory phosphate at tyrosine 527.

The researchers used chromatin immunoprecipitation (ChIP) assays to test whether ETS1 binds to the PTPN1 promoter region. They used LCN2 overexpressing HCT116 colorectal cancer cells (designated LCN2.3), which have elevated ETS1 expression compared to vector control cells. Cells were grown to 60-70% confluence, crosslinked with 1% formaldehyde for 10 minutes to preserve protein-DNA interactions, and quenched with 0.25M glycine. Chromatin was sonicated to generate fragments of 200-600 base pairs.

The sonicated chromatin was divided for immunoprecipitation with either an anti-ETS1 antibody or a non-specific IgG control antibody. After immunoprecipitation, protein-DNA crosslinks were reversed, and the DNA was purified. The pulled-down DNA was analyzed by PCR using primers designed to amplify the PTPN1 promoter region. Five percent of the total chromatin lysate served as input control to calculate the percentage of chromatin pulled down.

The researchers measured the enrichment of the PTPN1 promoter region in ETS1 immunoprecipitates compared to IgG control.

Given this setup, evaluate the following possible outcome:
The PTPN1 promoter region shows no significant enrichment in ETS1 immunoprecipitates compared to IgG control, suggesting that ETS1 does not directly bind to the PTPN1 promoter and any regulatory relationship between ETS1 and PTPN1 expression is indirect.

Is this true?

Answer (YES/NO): NO